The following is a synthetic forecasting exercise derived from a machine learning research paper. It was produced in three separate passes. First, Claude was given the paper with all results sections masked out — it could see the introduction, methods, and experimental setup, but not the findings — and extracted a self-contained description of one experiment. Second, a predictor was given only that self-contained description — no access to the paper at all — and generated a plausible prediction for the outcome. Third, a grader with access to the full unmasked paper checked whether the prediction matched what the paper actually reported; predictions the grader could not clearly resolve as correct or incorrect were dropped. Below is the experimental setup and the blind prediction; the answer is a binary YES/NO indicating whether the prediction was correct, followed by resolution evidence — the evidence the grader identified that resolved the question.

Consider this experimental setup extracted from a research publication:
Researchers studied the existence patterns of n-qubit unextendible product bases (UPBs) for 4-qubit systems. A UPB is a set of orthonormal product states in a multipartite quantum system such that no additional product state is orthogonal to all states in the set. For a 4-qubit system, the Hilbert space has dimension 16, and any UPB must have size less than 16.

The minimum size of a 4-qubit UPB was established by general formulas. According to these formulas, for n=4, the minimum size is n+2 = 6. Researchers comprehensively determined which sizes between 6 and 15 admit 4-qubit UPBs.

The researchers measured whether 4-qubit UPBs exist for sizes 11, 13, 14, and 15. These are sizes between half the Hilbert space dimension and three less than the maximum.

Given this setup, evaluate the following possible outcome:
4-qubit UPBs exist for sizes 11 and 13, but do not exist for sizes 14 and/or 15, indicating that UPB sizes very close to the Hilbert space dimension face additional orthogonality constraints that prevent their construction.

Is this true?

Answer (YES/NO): NO